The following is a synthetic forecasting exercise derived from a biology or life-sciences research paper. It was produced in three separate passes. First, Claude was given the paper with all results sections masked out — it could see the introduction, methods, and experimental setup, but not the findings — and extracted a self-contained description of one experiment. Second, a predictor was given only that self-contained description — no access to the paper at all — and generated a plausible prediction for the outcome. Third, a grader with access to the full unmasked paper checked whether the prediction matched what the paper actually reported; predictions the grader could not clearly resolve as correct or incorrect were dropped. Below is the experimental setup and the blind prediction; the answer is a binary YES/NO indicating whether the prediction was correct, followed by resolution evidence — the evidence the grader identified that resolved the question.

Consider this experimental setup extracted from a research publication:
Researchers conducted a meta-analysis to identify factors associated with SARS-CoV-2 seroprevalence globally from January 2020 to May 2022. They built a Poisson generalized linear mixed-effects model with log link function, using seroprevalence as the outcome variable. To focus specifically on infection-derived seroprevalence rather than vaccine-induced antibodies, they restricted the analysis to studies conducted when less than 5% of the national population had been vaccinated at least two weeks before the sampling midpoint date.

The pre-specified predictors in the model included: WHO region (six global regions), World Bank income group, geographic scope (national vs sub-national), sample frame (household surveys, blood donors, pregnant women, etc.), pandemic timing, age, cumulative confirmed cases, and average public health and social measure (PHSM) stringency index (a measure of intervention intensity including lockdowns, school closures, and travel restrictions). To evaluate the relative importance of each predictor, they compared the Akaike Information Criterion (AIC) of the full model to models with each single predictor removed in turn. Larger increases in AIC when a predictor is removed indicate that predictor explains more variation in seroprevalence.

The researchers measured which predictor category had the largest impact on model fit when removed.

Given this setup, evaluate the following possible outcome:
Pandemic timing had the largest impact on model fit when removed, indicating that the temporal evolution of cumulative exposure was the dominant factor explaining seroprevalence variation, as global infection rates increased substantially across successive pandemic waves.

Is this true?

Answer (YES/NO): NO